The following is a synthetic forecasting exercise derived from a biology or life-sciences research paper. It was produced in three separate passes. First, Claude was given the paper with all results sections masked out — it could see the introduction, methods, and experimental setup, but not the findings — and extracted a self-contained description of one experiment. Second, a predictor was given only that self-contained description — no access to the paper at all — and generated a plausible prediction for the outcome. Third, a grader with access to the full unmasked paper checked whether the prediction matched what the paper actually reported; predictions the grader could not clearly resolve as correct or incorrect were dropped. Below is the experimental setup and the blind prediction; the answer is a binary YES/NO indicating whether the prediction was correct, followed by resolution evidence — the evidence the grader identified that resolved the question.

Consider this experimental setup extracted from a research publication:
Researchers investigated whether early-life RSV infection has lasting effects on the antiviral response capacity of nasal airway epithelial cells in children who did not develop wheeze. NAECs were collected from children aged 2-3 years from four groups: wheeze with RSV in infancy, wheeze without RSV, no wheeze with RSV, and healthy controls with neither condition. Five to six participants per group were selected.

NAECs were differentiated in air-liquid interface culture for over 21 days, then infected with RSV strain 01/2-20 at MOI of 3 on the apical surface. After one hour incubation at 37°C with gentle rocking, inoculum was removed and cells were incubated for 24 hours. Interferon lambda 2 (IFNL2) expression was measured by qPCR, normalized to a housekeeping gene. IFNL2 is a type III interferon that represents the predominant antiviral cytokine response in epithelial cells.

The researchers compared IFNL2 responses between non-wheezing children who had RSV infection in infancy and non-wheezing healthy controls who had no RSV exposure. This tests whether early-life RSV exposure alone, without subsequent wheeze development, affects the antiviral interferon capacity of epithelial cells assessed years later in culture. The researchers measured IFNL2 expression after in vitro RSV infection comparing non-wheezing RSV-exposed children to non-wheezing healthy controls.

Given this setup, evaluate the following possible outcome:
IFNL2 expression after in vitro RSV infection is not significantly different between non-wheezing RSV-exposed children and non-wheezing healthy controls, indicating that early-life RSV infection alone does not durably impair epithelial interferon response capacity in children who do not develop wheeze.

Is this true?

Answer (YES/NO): YES